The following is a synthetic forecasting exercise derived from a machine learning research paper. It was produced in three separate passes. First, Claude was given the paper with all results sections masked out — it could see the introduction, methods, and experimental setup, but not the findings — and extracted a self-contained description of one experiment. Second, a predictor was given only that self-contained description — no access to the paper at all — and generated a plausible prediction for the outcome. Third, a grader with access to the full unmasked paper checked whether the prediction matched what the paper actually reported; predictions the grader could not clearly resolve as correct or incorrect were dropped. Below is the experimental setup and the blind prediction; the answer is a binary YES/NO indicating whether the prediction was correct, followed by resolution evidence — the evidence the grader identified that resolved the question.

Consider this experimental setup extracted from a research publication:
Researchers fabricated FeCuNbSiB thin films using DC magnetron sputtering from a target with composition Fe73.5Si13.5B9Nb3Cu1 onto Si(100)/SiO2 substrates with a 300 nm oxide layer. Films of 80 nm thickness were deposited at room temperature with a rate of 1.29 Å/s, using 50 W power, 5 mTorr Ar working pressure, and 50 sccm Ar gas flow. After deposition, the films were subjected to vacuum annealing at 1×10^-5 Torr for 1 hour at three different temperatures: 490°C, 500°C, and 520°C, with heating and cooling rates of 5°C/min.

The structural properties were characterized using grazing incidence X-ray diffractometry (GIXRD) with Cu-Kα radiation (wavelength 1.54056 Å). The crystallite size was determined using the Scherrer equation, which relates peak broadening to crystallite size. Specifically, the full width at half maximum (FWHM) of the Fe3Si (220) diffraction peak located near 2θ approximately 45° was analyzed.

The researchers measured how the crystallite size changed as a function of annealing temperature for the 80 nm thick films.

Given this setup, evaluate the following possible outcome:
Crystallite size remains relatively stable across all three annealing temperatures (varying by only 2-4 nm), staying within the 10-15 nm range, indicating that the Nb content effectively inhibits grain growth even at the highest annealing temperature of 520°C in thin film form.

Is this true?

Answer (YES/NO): YES